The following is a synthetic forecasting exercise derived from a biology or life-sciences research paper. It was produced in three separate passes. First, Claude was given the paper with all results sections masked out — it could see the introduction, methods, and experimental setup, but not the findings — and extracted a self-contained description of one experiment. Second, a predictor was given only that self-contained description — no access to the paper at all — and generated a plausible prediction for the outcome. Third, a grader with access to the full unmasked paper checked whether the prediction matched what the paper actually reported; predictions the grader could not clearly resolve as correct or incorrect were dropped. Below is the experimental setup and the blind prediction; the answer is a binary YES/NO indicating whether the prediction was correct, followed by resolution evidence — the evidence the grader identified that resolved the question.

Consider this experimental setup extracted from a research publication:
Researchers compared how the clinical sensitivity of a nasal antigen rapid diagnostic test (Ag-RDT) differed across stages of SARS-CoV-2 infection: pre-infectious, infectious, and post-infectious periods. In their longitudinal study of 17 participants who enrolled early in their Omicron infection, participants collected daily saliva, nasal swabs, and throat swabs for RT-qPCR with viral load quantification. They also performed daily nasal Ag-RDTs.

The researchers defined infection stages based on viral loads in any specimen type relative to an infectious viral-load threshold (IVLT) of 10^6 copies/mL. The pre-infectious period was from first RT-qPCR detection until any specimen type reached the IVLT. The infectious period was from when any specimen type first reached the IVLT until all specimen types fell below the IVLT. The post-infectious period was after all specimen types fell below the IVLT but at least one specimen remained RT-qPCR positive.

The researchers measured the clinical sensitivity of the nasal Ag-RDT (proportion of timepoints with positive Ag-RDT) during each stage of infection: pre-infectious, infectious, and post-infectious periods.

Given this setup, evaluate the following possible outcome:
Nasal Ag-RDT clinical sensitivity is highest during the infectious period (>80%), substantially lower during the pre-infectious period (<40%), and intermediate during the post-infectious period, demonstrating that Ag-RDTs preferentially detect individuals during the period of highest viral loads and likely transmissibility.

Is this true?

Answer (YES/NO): NO